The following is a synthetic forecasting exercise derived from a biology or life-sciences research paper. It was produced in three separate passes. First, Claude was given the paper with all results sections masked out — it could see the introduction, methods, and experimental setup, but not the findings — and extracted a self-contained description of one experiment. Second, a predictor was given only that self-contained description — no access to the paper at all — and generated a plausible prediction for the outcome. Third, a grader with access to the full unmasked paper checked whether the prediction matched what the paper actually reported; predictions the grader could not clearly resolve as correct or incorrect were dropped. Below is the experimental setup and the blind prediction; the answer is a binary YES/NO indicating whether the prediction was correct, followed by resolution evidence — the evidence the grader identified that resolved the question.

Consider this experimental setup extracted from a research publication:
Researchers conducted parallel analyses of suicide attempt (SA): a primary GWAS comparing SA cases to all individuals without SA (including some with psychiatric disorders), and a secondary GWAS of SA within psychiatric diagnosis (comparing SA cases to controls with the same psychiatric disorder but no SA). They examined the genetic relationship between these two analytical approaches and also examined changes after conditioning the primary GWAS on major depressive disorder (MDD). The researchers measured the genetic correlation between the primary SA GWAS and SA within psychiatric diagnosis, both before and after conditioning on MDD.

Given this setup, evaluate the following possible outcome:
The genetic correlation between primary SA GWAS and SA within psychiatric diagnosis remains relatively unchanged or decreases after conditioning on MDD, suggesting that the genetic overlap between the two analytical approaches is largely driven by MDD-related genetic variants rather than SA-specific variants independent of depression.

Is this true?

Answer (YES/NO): NO